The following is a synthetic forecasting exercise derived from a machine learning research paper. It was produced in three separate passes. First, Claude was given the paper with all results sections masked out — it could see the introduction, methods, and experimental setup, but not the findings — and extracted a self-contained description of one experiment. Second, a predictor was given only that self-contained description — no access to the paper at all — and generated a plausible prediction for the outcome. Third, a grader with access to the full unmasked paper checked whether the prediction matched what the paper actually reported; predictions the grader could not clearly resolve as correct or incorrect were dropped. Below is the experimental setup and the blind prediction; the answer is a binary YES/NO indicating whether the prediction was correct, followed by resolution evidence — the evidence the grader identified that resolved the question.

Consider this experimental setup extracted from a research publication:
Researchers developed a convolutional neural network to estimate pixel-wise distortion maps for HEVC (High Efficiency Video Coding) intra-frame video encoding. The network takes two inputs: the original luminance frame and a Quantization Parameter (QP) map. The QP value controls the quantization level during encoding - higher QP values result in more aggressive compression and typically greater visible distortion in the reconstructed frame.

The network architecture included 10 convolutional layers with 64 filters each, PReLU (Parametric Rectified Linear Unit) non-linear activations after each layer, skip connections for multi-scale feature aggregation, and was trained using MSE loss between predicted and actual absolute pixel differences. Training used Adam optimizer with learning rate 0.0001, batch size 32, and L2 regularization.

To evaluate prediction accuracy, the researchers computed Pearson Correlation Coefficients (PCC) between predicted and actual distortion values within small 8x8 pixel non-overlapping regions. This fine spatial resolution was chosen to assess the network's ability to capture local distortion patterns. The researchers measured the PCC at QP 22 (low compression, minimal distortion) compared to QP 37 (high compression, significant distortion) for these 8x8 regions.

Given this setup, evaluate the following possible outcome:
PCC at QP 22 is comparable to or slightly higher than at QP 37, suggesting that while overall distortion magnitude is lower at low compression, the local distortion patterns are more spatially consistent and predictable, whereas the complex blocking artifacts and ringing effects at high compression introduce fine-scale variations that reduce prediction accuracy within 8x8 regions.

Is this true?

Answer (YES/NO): NO